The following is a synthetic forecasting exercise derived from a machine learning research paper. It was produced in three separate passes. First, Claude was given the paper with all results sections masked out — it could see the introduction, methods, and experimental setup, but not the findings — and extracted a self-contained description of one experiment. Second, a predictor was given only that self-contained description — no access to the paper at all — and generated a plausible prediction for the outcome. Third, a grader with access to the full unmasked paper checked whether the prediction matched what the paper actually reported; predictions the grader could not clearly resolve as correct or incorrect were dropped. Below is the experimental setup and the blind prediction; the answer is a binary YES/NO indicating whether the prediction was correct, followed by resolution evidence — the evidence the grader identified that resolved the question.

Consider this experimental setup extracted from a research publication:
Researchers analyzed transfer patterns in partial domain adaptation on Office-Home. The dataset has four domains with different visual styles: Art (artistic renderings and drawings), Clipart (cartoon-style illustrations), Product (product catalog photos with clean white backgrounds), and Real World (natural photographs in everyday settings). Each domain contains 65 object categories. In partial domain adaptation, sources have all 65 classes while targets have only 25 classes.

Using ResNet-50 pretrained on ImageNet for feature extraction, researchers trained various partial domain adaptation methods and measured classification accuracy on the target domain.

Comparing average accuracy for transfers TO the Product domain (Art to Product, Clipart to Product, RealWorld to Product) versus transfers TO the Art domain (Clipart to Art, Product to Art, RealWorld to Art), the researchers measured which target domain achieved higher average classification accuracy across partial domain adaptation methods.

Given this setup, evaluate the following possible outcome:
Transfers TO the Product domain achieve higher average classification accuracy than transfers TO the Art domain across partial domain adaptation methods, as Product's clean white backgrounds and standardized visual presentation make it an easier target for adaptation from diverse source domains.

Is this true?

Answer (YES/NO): YES